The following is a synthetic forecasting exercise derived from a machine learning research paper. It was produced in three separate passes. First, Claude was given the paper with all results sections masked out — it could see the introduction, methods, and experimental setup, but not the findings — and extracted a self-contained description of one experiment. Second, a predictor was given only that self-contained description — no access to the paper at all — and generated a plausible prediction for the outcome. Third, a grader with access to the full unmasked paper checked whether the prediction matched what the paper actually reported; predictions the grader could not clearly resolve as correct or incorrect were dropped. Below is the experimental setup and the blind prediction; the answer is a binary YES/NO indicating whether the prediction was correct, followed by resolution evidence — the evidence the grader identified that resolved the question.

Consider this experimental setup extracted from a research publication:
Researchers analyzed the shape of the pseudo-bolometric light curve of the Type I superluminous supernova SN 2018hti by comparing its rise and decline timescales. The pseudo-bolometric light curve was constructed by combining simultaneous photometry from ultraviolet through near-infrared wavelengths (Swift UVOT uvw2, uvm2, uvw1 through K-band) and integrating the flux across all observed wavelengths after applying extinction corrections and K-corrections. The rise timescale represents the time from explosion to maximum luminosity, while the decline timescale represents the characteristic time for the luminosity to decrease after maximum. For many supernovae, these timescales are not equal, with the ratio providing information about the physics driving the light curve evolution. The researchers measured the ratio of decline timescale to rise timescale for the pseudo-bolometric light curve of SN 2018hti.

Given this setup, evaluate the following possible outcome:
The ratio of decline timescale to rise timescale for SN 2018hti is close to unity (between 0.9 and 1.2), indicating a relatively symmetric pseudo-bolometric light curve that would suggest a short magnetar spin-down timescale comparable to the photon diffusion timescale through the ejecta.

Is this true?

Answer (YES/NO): NO